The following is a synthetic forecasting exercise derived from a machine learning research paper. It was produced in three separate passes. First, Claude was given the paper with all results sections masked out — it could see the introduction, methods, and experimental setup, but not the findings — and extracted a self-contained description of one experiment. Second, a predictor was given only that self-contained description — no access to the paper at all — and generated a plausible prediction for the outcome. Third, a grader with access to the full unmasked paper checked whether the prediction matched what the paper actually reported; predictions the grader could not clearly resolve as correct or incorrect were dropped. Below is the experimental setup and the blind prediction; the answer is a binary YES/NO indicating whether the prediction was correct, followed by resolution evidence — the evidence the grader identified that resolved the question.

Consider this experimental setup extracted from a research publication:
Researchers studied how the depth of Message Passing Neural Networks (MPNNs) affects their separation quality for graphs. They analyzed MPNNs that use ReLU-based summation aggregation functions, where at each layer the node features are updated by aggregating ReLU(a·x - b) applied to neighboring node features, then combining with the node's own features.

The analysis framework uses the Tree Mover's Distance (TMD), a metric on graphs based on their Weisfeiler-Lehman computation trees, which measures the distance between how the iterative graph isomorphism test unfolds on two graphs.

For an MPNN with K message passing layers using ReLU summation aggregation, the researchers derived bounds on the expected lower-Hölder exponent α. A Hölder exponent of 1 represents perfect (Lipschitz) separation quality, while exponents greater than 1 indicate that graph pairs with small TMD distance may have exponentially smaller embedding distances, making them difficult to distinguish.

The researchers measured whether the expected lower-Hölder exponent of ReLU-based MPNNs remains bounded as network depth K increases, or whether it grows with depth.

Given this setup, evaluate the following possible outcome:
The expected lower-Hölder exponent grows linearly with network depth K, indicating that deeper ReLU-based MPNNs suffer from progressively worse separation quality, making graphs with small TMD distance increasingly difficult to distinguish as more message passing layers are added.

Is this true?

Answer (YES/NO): NO